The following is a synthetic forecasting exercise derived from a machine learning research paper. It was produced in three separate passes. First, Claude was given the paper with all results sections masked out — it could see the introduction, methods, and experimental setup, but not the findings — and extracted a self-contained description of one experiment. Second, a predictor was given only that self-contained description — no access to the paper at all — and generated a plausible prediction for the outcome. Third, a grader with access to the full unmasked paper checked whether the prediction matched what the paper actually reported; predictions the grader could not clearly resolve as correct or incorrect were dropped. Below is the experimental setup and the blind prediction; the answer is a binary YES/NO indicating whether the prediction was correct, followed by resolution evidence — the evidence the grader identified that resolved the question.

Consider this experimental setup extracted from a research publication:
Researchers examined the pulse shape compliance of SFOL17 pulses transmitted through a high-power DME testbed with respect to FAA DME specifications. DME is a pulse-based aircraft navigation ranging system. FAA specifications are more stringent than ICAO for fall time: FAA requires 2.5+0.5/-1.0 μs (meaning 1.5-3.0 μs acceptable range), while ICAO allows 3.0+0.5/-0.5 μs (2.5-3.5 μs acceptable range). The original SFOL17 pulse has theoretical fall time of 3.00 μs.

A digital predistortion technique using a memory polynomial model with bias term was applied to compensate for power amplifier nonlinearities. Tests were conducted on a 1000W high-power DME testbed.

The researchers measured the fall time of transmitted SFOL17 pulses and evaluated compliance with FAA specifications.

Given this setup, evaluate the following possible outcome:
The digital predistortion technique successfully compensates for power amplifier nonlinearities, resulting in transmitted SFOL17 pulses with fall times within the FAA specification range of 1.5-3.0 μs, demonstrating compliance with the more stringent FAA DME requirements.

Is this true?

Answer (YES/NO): NO